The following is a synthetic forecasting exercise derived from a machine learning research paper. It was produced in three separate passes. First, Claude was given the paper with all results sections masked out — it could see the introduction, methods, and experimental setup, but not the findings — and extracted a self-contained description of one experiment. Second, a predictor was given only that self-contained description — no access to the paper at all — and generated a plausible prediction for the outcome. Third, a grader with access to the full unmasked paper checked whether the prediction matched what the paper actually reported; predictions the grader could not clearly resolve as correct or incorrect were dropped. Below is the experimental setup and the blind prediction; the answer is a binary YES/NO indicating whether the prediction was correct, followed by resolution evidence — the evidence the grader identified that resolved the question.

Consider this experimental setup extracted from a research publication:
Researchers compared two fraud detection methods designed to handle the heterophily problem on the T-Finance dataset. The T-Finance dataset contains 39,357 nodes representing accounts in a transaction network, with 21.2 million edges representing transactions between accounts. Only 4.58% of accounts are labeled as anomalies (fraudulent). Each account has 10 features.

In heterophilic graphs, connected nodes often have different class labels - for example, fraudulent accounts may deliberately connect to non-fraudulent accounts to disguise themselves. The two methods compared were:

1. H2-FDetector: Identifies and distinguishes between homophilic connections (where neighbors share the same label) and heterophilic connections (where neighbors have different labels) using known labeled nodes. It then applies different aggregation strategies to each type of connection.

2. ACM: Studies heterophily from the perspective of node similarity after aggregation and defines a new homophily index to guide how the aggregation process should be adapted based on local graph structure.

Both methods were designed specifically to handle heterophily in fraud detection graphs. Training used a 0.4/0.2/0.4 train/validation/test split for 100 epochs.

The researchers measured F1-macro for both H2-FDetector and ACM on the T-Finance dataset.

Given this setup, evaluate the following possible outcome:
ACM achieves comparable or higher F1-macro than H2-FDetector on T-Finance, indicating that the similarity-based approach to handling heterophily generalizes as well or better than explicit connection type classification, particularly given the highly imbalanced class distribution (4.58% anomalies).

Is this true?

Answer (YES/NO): NO